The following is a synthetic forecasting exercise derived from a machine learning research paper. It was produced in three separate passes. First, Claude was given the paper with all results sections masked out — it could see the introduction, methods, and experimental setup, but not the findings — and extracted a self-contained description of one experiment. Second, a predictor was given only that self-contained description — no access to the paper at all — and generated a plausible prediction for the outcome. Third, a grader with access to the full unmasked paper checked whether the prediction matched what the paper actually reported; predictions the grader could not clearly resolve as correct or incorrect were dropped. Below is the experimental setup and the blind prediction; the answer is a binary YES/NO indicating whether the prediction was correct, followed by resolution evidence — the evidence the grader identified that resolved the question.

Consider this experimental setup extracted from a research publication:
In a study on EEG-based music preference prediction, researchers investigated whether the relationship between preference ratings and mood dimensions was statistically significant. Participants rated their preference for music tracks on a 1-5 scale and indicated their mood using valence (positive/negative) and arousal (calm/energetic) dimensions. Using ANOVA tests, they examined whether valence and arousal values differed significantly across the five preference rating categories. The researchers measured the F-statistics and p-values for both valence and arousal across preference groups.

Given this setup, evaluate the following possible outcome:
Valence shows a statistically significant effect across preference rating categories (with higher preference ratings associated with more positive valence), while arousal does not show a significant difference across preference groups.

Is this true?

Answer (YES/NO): NO